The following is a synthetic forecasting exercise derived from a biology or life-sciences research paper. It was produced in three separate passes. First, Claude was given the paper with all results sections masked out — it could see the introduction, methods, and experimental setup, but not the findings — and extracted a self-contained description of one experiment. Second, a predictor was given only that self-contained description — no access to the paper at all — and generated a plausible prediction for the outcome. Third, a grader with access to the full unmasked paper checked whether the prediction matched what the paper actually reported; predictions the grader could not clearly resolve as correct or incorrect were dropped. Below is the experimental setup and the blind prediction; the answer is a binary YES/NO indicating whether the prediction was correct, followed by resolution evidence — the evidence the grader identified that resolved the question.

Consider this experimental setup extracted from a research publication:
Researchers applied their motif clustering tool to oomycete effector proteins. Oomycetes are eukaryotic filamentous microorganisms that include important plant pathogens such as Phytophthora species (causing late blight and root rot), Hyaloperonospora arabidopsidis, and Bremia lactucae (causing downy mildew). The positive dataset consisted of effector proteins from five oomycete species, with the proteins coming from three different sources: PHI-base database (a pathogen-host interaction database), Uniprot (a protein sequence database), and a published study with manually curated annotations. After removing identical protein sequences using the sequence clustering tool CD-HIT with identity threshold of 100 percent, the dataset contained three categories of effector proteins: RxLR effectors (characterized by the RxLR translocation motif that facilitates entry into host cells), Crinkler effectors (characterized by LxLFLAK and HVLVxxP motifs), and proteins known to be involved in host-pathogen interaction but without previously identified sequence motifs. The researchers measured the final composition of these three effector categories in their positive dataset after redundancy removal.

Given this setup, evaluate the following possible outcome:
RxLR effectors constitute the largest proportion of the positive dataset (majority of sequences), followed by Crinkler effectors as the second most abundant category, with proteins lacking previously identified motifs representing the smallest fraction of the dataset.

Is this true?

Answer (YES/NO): YES